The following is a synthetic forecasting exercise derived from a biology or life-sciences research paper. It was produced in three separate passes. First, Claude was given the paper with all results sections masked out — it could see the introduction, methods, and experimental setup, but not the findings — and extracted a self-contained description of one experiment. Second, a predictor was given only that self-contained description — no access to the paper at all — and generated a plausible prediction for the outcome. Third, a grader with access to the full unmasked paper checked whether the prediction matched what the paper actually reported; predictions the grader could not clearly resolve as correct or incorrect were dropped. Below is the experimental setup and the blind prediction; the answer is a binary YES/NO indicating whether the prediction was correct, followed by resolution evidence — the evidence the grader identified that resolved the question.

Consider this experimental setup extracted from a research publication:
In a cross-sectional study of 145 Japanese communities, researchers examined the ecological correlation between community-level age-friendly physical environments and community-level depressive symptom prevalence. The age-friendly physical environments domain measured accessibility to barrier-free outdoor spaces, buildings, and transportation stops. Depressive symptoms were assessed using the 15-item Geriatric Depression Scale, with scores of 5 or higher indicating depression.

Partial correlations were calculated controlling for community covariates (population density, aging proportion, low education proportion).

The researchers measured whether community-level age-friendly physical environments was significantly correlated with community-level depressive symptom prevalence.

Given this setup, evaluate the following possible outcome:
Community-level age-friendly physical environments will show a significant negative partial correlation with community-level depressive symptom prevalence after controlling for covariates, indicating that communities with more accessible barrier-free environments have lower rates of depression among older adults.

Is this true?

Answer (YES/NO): NO